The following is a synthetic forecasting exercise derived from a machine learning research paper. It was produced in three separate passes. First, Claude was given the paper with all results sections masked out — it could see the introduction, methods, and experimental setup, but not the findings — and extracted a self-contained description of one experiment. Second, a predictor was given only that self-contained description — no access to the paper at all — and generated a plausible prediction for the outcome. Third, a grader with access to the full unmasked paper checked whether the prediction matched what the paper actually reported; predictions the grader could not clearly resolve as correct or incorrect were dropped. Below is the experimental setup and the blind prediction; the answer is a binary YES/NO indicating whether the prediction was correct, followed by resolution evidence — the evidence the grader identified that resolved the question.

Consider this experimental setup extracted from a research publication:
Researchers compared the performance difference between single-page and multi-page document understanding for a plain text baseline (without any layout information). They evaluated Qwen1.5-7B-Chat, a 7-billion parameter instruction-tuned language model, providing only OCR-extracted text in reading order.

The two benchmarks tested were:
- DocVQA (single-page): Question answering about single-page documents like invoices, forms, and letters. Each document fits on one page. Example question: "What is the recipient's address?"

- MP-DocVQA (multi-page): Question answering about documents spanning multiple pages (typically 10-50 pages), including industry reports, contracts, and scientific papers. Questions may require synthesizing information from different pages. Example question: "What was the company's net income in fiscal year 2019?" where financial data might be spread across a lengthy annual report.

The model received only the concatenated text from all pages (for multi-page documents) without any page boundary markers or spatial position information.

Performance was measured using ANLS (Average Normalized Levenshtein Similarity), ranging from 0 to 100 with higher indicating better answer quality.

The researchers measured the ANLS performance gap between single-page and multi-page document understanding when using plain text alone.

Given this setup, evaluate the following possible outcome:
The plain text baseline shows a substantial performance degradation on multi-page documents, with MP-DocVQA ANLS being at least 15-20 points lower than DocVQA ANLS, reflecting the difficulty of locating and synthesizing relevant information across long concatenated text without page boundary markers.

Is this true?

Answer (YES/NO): YES